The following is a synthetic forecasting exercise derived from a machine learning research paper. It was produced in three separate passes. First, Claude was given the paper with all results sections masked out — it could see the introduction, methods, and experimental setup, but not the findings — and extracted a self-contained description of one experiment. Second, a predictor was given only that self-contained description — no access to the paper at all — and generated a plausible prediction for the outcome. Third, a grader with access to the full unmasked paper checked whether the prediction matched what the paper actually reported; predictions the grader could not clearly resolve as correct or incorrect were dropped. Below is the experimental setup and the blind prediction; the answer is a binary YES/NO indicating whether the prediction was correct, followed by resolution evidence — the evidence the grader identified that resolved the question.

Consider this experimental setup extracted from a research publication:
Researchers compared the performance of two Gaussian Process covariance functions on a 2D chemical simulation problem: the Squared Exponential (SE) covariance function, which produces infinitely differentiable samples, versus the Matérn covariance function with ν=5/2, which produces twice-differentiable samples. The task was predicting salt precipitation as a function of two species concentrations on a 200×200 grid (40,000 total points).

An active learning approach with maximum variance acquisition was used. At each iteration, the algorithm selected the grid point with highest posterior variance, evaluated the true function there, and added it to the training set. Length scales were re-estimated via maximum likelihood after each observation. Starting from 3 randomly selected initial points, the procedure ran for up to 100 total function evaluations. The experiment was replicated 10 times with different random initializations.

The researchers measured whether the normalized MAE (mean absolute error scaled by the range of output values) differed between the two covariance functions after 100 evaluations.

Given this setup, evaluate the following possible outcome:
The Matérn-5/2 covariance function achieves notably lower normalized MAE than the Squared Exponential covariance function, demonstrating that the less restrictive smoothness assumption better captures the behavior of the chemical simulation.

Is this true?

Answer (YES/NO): NO